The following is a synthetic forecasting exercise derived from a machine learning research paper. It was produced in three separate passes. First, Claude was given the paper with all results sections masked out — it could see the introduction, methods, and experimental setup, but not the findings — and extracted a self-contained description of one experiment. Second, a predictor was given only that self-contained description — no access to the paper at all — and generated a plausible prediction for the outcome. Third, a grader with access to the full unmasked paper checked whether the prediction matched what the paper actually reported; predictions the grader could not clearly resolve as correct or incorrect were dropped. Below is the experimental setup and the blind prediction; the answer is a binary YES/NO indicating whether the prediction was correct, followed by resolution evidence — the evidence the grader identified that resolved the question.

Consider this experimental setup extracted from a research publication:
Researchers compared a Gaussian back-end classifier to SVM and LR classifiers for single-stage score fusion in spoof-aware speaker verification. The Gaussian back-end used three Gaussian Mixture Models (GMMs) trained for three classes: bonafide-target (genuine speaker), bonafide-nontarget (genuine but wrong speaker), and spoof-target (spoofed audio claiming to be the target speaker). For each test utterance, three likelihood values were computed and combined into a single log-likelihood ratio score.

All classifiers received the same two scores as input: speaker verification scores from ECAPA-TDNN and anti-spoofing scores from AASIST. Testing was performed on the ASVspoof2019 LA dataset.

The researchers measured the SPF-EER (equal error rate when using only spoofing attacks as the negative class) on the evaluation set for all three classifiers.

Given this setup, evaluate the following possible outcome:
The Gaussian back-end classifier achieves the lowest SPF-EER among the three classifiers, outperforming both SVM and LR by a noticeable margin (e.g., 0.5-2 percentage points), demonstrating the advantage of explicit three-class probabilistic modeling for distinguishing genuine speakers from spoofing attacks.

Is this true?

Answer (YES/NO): YES